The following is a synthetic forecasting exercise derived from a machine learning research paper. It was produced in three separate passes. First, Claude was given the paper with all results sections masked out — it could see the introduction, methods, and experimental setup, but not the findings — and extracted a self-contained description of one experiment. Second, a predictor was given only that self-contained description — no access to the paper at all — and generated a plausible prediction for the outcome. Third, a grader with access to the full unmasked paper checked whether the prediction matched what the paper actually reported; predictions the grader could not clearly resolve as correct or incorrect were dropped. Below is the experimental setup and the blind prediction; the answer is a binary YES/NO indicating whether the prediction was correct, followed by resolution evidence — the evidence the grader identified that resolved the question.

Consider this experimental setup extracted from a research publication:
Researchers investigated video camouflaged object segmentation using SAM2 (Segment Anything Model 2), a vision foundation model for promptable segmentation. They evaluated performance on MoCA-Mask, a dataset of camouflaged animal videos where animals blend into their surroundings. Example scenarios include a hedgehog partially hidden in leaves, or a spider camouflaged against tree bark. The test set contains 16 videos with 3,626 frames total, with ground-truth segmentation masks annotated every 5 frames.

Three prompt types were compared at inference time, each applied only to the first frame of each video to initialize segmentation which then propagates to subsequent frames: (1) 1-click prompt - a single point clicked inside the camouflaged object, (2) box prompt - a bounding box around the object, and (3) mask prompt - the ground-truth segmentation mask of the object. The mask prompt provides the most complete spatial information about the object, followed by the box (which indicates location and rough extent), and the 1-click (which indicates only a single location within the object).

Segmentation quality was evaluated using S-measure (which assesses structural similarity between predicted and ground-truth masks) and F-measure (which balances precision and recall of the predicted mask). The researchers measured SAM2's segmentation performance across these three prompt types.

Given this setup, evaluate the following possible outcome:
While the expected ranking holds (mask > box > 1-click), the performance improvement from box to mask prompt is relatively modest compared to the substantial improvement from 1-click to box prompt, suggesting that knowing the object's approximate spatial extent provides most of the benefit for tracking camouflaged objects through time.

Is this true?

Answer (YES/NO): YES